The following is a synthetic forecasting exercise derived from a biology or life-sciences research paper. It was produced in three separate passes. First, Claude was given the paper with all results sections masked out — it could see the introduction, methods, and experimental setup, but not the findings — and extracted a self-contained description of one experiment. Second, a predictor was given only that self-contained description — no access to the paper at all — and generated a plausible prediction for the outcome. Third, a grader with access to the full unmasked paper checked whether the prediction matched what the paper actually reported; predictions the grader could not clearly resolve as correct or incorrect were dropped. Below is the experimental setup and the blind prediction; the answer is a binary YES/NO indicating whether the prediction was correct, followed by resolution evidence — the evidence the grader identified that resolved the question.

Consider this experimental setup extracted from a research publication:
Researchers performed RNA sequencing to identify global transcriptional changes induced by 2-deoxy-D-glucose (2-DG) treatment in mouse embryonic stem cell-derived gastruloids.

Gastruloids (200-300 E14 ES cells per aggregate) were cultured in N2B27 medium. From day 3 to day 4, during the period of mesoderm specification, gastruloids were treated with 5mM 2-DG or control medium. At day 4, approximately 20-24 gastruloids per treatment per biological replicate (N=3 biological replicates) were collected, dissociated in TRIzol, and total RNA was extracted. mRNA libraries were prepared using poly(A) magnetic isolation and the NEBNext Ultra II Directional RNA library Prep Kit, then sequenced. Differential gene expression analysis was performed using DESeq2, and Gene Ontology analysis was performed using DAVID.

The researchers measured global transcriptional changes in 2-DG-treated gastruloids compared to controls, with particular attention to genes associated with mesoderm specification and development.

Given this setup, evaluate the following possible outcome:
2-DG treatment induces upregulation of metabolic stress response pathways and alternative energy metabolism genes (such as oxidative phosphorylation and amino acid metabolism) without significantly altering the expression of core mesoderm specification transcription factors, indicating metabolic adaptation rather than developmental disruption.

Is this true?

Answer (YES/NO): NO